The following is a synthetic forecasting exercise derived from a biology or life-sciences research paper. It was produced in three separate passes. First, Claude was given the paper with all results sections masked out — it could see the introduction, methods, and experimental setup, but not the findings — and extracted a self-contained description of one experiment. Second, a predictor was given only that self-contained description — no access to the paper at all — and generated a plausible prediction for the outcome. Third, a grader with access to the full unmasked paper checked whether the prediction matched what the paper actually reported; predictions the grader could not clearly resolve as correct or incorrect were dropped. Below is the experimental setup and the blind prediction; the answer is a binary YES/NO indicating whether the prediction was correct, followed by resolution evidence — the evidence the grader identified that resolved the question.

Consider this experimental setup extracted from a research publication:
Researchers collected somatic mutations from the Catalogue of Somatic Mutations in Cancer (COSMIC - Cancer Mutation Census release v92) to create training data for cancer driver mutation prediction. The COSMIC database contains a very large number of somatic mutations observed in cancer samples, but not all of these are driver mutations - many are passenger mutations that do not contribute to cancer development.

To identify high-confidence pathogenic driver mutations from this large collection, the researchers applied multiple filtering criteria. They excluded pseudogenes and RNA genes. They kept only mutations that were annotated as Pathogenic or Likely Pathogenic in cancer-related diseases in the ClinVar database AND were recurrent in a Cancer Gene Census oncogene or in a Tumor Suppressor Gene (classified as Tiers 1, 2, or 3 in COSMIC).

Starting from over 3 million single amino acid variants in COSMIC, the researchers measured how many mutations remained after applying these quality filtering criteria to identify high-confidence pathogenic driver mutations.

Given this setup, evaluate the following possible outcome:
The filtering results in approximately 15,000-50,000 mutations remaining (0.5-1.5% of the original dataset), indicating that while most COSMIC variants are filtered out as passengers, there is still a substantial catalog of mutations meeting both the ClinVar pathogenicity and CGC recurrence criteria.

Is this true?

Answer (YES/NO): NO